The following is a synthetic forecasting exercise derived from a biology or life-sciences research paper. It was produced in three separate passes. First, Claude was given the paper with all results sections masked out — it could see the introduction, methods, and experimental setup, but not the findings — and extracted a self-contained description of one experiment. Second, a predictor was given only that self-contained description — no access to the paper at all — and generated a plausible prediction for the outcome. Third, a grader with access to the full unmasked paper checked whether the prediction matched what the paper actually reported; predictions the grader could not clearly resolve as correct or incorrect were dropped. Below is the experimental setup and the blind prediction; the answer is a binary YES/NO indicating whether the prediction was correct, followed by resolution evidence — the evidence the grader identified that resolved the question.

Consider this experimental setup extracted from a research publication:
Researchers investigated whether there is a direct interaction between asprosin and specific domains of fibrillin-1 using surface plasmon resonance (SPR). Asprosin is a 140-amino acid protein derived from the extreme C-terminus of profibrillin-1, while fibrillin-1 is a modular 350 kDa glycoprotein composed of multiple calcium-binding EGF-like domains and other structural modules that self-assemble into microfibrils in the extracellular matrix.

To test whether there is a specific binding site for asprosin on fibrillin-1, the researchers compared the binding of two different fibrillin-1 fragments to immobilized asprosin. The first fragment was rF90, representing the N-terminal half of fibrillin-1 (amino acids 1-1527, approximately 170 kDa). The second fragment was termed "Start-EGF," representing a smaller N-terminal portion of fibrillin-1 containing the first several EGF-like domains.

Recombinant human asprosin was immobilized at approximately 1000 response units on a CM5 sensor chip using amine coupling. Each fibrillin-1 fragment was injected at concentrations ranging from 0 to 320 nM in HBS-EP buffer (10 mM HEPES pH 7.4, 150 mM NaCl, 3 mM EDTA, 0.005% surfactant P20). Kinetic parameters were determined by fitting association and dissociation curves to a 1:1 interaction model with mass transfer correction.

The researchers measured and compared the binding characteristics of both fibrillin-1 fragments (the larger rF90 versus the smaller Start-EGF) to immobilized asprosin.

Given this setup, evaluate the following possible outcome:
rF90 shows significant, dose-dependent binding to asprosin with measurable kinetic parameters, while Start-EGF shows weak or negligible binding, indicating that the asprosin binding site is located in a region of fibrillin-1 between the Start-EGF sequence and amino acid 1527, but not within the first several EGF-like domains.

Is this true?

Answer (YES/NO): NO